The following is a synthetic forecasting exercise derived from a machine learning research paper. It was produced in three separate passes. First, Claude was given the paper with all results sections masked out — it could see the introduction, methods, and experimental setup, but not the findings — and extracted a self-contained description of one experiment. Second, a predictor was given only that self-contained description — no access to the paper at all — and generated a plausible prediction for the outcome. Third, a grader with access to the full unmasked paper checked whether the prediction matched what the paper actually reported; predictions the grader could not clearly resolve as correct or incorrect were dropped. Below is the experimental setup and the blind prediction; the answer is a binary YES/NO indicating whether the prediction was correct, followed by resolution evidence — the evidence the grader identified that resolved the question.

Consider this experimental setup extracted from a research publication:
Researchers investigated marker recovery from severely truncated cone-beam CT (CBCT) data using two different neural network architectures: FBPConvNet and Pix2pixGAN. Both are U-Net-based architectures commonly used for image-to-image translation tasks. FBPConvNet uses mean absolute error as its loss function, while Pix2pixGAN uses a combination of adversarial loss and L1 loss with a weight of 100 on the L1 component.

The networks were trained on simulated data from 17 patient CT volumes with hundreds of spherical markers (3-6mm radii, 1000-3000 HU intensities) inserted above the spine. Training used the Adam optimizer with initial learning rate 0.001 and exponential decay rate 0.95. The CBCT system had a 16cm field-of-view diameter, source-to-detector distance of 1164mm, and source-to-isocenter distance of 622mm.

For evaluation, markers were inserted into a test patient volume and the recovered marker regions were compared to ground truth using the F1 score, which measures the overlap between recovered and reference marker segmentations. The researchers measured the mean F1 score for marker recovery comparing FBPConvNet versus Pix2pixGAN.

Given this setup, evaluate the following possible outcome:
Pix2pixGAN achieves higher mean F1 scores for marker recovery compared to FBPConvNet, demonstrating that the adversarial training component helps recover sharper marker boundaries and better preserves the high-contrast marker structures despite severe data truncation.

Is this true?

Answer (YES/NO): NO